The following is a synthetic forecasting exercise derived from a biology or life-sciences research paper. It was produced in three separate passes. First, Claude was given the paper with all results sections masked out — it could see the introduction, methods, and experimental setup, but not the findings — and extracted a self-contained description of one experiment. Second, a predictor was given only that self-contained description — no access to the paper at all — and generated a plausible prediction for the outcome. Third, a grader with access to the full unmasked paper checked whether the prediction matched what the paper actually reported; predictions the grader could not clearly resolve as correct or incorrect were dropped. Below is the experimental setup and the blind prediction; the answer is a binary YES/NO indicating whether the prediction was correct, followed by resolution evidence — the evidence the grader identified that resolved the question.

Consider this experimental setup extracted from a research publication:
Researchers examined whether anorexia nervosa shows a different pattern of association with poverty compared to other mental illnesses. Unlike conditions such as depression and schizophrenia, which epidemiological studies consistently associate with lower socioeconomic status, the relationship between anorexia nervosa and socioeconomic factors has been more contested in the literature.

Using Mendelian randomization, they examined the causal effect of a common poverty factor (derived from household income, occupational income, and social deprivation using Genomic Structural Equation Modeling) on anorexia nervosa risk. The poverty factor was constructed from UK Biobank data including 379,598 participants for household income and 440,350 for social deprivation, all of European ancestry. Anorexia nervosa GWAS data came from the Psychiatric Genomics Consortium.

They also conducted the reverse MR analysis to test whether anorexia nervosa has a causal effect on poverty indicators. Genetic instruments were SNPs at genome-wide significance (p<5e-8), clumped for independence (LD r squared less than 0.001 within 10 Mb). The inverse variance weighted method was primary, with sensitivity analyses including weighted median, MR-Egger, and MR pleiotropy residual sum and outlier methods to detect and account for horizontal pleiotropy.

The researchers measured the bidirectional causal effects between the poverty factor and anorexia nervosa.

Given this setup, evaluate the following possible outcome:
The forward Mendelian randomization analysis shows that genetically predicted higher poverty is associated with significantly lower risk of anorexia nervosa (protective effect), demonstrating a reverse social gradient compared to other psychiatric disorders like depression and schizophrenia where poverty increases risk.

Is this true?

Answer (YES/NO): YES